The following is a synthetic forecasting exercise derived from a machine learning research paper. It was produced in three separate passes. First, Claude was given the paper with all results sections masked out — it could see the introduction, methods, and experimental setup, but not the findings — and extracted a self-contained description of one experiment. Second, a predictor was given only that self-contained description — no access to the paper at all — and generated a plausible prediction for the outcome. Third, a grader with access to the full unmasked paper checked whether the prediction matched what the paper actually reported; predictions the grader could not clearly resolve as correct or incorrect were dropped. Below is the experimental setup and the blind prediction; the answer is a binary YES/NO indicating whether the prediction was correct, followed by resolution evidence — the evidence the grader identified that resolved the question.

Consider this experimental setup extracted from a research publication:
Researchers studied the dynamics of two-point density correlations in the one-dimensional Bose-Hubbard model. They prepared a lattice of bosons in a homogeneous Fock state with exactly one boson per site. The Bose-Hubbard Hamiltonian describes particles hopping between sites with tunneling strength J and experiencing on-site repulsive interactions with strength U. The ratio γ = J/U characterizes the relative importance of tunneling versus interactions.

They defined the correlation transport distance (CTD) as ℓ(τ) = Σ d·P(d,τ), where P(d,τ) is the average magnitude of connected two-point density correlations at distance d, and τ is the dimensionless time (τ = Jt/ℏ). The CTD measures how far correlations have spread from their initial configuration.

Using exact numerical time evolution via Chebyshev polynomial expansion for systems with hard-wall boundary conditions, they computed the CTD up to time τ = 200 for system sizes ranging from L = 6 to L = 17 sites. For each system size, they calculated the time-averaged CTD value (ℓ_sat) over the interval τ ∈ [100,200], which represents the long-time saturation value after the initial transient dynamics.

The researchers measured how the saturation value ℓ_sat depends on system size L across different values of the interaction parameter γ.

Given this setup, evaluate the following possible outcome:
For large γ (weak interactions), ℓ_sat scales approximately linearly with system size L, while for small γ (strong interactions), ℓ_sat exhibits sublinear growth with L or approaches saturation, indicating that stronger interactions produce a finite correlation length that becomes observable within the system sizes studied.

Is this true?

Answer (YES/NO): NO